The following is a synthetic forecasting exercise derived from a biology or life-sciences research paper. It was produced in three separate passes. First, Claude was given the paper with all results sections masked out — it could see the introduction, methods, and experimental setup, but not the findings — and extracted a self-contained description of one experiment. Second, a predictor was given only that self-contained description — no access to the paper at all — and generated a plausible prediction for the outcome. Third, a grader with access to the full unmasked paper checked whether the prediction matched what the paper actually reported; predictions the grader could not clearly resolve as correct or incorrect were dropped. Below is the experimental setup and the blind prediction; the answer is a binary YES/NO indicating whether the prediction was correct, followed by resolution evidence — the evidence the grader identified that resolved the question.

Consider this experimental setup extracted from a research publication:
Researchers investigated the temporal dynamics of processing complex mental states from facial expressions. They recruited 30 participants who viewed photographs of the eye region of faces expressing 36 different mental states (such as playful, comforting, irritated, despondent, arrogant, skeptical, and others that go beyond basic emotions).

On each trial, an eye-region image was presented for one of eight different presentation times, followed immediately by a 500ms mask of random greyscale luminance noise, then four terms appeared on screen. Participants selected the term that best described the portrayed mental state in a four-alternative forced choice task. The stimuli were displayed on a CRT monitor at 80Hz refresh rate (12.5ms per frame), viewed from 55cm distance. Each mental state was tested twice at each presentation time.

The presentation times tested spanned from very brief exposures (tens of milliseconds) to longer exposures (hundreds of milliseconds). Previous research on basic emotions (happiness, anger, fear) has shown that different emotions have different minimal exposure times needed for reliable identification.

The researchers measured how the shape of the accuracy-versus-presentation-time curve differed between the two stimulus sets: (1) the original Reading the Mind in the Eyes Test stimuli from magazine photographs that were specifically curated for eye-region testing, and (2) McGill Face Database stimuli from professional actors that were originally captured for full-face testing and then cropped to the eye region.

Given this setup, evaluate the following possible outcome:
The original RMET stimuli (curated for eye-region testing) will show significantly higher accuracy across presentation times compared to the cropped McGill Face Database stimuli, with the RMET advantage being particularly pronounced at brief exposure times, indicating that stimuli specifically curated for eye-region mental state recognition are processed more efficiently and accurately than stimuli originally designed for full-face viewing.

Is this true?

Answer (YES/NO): NO